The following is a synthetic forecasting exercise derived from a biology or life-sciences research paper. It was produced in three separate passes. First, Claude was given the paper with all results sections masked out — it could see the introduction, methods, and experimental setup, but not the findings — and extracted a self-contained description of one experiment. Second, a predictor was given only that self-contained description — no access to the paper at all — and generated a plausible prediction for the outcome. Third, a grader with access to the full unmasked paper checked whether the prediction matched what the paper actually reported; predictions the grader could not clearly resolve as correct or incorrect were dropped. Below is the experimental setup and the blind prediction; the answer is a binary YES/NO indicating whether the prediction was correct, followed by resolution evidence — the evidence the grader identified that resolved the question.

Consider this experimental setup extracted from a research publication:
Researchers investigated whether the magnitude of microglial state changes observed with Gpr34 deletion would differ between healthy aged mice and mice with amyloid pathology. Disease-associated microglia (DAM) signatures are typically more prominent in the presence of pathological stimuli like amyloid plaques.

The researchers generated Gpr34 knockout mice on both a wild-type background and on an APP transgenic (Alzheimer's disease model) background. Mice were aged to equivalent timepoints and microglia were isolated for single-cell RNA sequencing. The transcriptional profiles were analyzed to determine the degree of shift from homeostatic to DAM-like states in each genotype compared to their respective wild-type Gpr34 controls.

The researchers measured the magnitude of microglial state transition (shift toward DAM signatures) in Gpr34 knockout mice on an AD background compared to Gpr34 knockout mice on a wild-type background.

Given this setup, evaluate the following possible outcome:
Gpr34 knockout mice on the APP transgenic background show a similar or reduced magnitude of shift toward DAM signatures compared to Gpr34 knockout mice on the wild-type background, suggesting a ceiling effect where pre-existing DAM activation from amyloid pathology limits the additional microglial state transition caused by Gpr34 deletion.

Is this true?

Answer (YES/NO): NO